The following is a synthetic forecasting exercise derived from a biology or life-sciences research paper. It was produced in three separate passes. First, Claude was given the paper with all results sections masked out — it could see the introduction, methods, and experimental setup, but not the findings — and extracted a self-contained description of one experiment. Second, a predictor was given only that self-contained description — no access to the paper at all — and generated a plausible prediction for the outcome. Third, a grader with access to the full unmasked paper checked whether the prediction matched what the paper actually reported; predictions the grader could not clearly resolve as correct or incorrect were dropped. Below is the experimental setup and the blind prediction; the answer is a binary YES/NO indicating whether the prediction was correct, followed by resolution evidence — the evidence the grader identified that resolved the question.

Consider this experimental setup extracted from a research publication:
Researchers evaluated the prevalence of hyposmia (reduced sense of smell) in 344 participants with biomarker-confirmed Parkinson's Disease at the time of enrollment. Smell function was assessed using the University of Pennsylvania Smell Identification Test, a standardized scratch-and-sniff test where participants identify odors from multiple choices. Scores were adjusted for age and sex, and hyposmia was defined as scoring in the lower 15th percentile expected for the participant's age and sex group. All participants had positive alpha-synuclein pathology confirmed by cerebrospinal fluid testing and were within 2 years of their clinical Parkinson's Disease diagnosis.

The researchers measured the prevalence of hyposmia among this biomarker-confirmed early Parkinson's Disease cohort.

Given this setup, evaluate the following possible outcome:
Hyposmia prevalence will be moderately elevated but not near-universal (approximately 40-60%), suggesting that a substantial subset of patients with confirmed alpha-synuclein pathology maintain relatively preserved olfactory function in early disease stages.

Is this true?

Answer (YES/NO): NO